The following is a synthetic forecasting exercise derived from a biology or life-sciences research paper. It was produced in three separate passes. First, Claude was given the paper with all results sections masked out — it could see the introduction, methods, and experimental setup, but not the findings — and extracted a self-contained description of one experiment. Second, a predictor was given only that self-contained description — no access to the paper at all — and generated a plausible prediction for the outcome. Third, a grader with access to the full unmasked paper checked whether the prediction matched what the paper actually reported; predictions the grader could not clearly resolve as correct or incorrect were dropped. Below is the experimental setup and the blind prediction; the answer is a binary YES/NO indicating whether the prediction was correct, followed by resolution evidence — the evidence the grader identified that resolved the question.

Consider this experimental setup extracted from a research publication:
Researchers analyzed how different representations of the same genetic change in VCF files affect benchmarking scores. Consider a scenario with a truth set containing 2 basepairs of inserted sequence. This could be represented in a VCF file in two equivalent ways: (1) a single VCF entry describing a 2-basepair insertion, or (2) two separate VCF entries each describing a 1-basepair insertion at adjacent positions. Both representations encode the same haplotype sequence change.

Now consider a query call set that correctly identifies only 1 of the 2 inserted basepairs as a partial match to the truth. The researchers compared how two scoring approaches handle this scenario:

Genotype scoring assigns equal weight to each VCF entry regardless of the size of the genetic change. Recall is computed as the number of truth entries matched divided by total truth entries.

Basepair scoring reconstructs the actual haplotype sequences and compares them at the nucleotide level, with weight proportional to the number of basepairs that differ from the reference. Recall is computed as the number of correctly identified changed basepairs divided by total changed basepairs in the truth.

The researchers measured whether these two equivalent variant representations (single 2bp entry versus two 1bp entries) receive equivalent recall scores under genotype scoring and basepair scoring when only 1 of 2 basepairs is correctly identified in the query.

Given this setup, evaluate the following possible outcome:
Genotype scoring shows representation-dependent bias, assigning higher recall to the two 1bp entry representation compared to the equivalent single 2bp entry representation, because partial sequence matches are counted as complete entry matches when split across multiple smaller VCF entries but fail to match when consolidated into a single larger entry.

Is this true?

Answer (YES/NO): YES